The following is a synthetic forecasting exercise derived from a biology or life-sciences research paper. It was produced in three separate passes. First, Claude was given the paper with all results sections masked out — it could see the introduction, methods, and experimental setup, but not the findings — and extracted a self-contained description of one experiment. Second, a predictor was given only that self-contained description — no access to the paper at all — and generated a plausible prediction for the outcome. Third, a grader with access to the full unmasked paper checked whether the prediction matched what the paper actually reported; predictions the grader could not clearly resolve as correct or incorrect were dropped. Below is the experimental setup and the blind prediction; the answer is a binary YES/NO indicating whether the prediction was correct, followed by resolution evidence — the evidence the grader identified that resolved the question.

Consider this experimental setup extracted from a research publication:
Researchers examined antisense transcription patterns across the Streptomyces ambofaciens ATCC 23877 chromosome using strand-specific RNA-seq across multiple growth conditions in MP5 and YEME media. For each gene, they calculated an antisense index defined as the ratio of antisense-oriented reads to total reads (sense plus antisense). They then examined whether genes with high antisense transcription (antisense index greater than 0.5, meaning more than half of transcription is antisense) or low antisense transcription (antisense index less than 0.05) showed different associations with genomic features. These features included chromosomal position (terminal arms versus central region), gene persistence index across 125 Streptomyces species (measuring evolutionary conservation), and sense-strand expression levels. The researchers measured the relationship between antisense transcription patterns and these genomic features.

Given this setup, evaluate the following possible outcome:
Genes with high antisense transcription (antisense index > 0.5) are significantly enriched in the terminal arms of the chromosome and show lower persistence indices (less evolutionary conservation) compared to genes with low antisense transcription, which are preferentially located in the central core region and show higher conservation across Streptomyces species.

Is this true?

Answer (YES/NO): YES